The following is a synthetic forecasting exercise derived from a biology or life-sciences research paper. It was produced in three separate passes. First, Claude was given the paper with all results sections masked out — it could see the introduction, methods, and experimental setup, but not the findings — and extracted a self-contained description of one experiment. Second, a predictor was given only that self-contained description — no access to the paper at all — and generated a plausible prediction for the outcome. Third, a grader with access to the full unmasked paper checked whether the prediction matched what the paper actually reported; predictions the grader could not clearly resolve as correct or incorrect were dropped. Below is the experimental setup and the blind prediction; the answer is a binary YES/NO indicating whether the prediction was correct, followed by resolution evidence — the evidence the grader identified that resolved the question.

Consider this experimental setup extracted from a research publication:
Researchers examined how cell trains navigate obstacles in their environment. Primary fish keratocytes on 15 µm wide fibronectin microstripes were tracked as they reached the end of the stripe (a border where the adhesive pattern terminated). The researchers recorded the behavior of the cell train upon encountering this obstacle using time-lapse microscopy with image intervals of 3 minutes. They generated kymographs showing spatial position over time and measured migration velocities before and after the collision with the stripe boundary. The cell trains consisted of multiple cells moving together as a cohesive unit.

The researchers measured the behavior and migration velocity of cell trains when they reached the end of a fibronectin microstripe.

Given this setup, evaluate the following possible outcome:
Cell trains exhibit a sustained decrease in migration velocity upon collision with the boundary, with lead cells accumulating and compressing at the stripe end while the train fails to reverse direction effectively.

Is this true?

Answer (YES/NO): NO